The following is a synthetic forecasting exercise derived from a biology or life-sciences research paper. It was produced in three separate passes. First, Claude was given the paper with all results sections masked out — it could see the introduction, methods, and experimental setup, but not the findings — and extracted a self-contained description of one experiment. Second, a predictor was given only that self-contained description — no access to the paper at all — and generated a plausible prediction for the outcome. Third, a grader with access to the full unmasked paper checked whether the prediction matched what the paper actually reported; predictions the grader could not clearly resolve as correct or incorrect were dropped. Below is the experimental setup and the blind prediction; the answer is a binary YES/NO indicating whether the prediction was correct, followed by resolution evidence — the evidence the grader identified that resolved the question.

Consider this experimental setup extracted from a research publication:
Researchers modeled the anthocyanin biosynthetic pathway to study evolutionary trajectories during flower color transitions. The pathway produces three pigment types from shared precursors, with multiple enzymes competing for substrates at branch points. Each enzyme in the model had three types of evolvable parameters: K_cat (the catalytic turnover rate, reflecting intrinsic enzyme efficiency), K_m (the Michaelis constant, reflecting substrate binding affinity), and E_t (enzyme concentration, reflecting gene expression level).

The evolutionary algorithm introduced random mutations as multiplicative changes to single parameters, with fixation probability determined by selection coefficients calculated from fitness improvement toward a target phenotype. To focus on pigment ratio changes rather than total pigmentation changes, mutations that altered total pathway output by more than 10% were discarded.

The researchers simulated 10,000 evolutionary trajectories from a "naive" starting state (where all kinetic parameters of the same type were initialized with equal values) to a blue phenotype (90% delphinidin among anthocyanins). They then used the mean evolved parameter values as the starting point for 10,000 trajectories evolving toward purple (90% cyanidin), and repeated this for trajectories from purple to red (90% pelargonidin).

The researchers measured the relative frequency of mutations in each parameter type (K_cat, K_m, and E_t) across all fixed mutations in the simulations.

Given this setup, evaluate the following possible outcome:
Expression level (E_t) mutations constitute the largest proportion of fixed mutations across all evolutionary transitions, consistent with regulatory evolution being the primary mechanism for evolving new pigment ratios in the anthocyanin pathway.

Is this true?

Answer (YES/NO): YES